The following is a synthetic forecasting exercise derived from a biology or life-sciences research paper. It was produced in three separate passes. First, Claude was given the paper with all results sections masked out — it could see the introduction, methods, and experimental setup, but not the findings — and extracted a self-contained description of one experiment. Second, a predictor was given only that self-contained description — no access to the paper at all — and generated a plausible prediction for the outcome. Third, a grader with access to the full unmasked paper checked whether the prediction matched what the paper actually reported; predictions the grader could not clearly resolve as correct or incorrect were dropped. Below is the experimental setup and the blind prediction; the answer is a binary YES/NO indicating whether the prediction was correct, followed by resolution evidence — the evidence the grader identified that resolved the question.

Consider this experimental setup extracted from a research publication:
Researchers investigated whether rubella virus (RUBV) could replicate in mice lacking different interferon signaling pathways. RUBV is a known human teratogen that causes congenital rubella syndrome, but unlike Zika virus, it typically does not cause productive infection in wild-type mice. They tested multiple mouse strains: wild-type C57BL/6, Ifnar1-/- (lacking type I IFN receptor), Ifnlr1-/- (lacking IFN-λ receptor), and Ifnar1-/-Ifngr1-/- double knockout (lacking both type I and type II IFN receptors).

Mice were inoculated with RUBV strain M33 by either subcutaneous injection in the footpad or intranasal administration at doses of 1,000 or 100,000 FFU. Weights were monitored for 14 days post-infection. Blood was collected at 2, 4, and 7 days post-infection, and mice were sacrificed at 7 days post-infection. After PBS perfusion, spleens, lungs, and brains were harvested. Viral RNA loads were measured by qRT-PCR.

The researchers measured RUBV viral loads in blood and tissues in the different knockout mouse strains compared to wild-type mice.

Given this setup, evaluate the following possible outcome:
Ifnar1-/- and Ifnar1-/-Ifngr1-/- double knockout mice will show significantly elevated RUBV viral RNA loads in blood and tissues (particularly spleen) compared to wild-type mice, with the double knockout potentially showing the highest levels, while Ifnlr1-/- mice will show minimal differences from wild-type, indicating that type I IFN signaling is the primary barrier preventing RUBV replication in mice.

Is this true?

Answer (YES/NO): NO